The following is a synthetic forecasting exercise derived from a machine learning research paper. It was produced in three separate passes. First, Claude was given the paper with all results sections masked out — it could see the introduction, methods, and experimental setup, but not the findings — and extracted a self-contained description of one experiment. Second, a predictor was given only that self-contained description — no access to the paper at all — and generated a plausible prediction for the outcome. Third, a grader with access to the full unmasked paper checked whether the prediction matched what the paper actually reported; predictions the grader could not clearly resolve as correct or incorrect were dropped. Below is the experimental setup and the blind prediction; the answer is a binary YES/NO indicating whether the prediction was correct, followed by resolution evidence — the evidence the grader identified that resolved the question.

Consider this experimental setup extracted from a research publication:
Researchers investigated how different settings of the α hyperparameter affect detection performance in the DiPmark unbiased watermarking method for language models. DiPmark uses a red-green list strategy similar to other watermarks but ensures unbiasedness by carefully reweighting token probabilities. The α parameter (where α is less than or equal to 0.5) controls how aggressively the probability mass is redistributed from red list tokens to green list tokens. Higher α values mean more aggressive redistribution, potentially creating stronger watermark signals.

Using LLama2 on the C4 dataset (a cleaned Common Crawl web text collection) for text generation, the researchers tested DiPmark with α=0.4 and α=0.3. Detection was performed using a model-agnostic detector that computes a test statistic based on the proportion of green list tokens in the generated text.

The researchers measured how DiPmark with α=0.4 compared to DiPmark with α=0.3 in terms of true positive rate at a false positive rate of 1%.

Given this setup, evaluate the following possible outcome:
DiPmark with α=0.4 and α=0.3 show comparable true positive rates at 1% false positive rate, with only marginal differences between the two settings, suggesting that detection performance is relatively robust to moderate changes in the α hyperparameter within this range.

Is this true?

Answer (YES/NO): NO